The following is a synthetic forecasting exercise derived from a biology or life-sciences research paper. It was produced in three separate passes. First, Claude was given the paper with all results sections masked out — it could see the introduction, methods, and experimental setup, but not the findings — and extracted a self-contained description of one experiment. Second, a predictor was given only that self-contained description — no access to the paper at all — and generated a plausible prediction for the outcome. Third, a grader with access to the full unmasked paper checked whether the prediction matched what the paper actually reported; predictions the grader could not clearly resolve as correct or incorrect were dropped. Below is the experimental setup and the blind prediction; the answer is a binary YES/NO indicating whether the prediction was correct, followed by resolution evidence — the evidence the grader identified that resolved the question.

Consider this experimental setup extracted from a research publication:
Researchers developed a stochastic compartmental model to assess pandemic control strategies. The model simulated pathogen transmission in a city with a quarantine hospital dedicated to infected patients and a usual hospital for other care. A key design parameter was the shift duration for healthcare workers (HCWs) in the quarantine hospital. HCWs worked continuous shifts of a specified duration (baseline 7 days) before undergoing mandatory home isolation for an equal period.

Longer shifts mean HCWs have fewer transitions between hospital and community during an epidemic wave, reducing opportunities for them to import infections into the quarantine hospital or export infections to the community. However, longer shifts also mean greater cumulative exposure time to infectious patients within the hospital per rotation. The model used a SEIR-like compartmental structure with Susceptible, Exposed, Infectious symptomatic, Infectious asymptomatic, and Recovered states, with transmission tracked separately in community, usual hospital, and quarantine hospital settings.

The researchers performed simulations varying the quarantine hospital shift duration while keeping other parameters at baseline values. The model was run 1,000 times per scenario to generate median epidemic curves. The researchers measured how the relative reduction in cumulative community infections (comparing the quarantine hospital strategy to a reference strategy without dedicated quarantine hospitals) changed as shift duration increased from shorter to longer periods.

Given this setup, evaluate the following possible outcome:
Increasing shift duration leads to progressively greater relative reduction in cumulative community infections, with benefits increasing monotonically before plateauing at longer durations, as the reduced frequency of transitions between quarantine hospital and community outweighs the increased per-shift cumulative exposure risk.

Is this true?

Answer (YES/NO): NO